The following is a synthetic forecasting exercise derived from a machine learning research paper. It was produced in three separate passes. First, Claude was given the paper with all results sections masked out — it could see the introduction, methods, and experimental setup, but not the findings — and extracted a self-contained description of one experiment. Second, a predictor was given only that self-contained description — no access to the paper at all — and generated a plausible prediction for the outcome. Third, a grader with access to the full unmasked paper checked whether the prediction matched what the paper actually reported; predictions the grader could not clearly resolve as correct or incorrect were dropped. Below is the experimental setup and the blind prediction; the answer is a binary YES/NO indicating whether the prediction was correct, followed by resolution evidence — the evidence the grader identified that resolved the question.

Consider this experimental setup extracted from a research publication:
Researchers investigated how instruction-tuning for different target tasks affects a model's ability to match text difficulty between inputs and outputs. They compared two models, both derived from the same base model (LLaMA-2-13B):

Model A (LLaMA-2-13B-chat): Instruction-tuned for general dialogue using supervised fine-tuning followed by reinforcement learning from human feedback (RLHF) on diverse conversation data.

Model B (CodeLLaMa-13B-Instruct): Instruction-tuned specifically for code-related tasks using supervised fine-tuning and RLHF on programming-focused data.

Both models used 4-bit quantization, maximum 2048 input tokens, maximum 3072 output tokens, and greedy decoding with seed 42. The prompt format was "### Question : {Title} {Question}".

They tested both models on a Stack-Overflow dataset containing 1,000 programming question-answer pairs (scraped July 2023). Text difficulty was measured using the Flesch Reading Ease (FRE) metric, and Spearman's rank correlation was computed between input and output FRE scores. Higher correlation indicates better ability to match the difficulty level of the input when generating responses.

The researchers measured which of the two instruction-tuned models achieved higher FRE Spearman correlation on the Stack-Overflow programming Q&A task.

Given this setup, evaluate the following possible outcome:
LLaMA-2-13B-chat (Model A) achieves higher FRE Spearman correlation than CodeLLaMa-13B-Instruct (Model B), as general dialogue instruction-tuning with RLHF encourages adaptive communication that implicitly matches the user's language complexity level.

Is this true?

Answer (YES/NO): YES